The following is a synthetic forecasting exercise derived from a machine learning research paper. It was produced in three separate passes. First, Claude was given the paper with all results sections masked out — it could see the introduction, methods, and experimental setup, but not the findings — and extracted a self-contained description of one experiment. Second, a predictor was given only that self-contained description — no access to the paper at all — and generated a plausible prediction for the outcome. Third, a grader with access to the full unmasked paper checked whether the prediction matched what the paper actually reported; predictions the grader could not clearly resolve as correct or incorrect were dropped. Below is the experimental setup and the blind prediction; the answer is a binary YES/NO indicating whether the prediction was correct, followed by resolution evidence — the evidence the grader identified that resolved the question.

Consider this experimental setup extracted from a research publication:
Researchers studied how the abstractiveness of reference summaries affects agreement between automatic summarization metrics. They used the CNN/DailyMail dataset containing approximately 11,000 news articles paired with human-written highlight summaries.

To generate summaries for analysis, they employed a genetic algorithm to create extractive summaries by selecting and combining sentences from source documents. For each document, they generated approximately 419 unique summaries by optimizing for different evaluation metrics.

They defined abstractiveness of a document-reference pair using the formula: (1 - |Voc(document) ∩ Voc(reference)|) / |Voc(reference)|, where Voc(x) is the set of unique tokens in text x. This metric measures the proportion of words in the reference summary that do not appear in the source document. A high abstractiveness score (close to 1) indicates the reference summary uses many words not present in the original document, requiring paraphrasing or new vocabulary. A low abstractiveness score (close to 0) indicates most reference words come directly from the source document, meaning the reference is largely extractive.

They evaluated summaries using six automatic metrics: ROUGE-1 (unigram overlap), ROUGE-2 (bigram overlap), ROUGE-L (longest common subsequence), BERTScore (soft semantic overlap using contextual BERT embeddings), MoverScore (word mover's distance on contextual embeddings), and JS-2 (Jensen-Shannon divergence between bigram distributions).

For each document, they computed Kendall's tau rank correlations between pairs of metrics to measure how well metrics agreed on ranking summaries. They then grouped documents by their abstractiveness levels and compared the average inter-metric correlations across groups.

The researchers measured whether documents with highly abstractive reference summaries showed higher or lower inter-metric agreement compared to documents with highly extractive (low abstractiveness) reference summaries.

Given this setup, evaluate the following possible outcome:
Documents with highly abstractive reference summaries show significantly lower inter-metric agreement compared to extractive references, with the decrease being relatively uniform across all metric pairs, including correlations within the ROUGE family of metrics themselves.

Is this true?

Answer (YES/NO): YES